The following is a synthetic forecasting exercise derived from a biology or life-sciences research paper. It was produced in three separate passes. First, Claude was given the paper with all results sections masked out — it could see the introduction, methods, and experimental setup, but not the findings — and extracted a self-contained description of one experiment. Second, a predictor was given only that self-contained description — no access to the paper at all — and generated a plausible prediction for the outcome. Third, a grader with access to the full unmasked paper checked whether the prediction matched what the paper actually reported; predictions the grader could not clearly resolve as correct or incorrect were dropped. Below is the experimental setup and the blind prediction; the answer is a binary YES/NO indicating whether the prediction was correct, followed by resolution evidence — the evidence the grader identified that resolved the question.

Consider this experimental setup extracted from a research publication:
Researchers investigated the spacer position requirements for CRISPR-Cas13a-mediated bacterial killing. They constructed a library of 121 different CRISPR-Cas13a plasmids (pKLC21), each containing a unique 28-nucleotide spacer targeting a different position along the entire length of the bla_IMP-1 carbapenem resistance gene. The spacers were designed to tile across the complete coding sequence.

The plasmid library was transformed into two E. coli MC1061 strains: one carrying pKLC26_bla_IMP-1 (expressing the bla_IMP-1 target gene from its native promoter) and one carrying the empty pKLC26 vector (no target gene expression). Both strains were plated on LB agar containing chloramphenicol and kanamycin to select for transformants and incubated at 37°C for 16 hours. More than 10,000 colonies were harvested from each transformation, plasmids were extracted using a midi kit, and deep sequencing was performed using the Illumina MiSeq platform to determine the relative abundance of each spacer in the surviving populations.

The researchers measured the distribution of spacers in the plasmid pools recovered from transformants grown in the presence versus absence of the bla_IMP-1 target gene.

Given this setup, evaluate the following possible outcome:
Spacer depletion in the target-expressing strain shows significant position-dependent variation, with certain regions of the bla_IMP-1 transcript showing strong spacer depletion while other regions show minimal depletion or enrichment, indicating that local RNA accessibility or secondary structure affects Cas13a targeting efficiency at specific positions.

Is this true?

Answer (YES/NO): NO